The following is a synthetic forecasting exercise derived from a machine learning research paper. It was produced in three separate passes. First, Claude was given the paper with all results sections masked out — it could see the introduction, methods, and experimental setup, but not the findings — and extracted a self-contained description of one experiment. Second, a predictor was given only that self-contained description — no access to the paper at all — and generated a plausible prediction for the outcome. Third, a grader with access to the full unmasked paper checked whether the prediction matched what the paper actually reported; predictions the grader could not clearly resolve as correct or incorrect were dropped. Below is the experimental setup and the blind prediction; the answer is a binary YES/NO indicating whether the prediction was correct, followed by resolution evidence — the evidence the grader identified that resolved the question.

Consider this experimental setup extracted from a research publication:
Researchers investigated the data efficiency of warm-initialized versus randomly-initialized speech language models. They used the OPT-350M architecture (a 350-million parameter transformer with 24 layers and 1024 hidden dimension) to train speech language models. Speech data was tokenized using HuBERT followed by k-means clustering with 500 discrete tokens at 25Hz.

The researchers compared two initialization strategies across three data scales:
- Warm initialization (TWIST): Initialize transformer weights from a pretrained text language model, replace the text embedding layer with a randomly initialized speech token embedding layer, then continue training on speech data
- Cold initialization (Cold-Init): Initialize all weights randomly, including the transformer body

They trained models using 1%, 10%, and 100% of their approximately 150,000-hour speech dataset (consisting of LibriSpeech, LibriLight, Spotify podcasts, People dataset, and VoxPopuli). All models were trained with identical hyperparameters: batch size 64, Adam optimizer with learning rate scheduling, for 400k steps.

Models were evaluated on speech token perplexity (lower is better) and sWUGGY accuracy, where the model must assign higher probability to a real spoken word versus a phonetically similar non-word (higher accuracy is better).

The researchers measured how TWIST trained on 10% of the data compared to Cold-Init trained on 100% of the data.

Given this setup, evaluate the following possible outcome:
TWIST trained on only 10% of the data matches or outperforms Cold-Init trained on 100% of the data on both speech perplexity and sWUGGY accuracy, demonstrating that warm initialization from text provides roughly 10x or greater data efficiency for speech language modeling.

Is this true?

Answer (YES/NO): YES